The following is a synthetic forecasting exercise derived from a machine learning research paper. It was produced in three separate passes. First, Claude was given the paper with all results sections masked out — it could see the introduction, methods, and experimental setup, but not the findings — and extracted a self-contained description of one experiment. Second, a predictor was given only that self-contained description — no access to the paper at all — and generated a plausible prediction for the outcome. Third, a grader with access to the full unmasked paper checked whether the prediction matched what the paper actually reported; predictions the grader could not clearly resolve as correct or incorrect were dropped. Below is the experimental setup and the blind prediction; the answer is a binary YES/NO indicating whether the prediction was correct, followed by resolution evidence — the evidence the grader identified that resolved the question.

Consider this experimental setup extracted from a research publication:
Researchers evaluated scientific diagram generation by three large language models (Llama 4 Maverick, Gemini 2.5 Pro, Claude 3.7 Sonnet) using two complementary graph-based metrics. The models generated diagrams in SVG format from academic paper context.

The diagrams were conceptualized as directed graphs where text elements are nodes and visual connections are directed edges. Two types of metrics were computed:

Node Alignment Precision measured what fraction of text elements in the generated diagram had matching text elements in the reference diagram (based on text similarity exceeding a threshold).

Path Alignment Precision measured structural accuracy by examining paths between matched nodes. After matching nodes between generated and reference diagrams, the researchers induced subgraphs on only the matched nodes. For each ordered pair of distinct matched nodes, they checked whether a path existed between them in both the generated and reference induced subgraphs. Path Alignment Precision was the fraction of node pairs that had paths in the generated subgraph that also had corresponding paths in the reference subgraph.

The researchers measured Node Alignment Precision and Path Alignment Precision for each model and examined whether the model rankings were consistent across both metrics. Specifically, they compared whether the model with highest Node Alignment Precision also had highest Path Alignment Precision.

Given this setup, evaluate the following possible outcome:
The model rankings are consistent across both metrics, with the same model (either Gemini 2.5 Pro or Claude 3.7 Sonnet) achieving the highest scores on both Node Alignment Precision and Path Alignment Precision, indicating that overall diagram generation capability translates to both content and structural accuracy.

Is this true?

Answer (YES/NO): NO